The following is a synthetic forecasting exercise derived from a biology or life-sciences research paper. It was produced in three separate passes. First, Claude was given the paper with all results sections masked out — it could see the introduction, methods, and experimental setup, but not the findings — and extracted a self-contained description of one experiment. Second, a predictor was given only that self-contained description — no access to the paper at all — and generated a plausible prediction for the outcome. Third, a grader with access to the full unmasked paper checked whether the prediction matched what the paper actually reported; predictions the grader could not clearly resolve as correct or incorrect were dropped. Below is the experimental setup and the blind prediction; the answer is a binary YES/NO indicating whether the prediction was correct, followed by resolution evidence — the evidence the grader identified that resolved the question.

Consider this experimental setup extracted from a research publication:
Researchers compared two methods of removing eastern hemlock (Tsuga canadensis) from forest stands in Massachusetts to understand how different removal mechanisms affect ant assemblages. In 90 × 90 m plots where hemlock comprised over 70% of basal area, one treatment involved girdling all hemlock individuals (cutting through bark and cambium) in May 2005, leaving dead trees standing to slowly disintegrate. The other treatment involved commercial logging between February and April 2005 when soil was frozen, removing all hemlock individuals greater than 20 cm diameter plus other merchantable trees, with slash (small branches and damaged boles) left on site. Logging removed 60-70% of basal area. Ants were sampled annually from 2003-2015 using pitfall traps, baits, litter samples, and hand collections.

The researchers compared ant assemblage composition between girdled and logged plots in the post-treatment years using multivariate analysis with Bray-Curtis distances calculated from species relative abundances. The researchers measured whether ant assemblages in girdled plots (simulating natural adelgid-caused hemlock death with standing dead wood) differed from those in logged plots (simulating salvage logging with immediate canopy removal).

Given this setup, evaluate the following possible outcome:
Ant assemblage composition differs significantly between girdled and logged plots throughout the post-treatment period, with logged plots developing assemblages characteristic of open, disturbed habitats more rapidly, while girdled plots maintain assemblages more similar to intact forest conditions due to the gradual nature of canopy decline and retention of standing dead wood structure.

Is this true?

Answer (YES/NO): NO